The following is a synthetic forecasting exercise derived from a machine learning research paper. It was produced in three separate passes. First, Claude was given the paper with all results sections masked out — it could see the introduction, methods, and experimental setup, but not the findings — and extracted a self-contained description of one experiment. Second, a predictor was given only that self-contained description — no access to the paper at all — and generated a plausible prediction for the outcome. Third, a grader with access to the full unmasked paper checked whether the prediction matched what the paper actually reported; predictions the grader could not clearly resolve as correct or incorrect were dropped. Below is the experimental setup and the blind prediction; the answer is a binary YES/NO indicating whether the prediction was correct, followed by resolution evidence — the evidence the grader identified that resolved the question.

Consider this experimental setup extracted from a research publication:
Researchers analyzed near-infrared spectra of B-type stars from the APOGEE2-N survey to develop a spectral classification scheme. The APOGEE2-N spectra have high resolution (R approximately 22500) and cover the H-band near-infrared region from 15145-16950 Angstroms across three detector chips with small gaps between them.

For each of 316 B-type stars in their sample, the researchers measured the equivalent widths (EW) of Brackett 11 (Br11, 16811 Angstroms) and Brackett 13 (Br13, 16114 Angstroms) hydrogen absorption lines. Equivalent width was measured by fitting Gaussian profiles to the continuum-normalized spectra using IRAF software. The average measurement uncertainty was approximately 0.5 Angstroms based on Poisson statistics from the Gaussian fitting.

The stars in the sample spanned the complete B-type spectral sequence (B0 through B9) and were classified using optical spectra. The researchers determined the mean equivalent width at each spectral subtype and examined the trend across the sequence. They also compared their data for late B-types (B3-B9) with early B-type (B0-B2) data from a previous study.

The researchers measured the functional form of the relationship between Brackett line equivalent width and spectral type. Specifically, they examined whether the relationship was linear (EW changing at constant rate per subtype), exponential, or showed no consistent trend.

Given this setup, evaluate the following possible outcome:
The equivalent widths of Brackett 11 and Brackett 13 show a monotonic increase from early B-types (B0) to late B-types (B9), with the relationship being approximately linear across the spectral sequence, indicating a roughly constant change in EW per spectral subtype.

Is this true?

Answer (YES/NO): NO